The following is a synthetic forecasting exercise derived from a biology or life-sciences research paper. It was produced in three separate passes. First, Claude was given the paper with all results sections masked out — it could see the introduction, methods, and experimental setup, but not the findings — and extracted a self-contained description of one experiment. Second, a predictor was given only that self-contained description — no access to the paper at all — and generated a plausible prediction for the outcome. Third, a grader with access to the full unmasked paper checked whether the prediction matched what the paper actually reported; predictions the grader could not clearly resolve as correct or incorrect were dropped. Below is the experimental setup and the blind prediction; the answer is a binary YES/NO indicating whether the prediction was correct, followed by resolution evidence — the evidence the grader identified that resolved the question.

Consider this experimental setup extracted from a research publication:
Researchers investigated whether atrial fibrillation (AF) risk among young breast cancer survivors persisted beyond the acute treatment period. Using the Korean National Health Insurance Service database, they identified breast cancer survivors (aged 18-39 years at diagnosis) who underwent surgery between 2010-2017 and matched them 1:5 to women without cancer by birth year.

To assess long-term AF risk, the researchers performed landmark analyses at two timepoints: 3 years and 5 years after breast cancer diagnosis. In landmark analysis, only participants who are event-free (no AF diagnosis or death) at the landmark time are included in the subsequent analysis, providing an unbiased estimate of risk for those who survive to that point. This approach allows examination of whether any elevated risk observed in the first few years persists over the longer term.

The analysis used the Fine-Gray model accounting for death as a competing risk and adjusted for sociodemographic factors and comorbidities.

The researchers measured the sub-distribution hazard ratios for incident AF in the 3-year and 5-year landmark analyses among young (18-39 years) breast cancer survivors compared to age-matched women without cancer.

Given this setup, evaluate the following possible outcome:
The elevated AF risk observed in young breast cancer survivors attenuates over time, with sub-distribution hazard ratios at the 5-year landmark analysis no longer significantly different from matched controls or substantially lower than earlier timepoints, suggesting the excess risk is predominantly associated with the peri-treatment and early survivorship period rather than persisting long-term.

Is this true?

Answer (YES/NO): NO